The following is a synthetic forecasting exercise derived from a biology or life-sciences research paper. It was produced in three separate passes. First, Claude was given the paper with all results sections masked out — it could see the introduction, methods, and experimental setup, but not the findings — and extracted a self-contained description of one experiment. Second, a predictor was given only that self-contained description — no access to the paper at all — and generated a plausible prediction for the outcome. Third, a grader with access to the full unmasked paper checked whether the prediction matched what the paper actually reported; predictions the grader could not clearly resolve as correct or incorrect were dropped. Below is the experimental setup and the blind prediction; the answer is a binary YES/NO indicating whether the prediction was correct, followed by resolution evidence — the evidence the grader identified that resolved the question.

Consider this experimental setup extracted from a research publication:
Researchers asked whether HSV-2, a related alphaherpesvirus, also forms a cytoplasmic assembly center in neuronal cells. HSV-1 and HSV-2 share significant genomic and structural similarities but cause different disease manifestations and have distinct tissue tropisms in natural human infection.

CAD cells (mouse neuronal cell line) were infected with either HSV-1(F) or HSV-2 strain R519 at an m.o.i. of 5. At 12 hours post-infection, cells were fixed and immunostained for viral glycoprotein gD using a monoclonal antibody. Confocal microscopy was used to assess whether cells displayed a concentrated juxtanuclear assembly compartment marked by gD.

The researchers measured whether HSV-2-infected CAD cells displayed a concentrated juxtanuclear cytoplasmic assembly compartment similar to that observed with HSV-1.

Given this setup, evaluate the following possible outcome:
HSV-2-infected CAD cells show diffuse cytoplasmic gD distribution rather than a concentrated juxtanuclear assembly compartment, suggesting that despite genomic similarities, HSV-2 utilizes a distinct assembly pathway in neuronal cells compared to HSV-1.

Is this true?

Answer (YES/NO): NO